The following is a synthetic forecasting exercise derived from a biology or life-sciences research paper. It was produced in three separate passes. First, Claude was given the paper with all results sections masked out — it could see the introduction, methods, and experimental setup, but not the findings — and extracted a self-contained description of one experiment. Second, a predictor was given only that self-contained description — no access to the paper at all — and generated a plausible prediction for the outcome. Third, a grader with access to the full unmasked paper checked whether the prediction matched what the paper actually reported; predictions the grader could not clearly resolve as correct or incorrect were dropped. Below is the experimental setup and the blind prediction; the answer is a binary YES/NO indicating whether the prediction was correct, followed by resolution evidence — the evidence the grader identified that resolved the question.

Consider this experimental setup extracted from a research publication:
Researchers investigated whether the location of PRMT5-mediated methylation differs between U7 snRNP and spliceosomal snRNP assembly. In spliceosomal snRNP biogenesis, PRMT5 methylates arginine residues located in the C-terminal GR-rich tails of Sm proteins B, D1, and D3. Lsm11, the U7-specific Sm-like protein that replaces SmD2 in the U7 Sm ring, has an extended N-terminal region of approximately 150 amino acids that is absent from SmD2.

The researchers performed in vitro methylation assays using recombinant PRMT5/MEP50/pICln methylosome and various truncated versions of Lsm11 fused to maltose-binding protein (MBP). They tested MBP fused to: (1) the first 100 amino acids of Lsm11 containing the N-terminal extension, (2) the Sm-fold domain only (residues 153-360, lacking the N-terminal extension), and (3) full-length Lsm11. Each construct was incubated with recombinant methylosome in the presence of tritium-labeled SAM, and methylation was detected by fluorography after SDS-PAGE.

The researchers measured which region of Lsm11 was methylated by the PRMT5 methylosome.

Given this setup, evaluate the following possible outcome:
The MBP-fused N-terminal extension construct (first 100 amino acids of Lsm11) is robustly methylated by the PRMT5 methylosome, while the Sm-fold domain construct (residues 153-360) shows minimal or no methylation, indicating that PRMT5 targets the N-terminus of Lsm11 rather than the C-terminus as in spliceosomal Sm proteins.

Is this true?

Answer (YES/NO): YES